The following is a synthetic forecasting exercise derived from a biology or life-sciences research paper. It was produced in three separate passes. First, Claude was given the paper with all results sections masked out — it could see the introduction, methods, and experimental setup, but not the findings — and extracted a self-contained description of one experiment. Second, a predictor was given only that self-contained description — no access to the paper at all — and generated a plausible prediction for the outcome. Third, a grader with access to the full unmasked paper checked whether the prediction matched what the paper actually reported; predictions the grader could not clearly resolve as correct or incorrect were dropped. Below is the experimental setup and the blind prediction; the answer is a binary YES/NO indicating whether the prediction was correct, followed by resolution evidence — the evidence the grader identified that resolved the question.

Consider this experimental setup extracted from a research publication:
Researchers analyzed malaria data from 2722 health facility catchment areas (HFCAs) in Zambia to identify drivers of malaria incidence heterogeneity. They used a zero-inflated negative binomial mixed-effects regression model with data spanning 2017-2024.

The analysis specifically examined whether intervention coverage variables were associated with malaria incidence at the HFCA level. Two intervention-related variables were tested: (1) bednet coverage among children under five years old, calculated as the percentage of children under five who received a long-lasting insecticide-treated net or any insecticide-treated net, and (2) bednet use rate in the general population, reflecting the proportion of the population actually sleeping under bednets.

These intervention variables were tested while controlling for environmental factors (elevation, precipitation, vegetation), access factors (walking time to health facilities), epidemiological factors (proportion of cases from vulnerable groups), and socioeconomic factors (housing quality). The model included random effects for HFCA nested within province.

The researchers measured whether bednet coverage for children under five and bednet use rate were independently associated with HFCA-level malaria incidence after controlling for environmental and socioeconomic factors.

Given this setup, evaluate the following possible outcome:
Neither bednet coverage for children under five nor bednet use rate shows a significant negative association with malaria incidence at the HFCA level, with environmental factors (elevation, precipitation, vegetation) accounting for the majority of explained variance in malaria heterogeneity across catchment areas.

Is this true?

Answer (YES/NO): NO